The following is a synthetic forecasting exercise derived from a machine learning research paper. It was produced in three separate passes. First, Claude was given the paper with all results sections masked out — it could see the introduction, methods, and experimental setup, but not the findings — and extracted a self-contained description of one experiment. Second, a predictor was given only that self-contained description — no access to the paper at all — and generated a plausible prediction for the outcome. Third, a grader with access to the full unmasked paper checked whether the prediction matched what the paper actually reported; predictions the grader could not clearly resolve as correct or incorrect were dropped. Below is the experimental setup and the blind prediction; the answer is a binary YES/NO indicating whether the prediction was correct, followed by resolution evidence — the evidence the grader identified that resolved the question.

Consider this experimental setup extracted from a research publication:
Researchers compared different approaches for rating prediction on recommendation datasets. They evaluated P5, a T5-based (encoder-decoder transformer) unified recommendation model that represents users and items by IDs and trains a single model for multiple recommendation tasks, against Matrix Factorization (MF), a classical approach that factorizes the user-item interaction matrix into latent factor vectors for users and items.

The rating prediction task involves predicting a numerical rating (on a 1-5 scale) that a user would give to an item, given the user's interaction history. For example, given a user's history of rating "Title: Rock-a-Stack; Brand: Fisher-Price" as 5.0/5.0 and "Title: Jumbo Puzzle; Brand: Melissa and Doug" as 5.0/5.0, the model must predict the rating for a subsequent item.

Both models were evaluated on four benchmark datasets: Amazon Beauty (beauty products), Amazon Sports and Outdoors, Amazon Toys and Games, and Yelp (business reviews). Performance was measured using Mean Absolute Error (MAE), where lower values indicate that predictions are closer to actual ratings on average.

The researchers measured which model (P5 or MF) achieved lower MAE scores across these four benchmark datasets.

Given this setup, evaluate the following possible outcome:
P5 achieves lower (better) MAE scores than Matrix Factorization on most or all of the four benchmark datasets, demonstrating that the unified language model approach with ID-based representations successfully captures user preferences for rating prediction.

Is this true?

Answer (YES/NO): YES